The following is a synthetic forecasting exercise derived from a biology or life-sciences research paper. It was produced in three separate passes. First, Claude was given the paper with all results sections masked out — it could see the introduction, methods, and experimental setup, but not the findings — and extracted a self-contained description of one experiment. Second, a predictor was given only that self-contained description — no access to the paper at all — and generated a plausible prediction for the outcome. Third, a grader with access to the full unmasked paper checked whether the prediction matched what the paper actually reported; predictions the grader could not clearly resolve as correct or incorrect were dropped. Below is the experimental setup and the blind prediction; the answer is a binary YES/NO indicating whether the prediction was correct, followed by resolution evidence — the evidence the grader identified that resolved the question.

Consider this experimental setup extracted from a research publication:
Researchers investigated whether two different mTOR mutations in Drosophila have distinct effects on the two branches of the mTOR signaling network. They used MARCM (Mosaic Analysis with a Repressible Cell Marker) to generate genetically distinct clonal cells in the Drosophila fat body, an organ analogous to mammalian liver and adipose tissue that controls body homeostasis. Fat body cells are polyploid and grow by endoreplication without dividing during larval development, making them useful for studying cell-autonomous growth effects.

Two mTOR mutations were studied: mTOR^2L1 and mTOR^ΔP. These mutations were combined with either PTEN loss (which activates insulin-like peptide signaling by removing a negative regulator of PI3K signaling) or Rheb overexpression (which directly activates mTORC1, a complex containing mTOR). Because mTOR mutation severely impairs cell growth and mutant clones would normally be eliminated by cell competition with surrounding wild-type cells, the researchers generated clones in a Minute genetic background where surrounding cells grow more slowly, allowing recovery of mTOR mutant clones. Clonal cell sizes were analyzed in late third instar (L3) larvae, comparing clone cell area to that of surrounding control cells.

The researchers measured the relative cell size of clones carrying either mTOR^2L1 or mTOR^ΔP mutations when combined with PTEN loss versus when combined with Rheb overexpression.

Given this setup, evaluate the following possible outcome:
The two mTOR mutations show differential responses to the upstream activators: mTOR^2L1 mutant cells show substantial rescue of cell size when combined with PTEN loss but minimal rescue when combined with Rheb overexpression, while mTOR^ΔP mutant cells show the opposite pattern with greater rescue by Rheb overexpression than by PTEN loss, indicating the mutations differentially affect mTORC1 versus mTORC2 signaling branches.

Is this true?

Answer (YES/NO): NO